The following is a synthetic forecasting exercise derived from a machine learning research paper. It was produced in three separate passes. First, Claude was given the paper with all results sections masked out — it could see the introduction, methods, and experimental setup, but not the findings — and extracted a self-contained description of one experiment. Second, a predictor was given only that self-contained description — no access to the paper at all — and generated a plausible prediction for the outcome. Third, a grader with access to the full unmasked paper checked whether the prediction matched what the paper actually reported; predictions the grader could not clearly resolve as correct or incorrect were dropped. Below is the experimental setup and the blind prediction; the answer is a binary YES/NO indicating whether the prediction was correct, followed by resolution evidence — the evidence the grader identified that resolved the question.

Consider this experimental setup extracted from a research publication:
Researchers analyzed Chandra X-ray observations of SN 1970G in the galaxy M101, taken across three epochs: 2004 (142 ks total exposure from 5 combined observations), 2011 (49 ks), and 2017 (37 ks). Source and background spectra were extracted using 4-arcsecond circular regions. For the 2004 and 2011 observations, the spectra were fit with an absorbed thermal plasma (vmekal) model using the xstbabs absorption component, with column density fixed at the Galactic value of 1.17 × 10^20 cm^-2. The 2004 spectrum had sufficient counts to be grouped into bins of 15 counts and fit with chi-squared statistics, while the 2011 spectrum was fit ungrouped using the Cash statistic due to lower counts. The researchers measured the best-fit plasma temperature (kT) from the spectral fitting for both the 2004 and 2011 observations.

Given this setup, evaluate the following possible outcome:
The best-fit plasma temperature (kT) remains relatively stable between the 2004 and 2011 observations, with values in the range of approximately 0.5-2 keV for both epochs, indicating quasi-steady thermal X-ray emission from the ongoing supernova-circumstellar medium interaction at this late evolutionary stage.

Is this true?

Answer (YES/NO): NO